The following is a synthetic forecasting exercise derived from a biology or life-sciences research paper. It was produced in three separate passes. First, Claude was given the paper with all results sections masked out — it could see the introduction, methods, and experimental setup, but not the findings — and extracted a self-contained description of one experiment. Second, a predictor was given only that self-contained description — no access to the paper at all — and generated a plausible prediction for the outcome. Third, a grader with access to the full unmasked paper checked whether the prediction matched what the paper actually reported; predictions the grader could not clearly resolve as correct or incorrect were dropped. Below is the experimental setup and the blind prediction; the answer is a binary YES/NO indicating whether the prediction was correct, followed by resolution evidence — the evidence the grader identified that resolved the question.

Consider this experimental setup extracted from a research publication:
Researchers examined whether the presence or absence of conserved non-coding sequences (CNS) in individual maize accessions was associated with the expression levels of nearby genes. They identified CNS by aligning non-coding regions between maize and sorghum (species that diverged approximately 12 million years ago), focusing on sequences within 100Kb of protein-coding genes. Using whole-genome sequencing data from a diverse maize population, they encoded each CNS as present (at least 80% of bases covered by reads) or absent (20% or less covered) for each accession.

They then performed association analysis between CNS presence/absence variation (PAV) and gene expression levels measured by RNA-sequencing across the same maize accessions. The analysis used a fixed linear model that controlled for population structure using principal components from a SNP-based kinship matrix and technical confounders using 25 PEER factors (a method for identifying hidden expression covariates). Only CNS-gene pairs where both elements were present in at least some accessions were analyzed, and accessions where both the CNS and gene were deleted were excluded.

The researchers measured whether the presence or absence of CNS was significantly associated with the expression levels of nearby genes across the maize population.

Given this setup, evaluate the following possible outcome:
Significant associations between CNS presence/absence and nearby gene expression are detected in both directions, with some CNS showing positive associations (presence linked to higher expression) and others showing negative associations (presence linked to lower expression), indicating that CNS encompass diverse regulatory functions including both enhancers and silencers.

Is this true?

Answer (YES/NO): NO